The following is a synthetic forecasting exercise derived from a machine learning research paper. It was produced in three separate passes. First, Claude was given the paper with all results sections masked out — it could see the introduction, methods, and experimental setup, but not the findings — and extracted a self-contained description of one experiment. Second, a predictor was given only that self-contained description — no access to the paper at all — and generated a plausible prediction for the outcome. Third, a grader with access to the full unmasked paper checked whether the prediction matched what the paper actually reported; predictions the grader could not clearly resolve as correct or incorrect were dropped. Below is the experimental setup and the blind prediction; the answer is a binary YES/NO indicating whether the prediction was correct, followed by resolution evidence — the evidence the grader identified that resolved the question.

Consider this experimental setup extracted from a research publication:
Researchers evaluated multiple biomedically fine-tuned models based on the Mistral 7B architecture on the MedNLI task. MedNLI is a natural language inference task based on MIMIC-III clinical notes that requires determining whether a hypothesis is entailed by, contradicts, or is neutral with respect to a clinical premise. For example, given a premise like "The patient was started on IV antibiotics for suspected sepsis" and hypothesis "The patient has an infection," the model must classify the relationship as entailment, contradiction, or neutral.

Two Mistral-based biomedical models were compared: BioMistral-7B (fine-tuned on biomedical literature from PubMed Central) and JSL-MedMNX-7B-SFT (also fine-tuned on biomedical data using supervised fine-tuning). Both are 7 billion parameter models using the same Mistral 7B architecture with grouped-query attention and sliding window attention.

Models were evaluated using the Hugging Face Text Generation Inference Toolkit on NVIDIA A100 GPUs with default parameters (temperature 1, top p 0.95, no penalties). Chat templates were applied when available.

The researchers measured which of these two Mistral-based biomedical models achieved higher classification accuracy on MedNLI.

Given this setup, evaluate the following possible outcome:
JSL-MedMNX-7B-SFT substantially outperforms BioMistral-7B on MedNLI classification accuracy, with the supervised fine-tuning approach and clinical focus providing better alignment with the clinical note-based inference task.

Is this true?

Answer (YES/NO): YES